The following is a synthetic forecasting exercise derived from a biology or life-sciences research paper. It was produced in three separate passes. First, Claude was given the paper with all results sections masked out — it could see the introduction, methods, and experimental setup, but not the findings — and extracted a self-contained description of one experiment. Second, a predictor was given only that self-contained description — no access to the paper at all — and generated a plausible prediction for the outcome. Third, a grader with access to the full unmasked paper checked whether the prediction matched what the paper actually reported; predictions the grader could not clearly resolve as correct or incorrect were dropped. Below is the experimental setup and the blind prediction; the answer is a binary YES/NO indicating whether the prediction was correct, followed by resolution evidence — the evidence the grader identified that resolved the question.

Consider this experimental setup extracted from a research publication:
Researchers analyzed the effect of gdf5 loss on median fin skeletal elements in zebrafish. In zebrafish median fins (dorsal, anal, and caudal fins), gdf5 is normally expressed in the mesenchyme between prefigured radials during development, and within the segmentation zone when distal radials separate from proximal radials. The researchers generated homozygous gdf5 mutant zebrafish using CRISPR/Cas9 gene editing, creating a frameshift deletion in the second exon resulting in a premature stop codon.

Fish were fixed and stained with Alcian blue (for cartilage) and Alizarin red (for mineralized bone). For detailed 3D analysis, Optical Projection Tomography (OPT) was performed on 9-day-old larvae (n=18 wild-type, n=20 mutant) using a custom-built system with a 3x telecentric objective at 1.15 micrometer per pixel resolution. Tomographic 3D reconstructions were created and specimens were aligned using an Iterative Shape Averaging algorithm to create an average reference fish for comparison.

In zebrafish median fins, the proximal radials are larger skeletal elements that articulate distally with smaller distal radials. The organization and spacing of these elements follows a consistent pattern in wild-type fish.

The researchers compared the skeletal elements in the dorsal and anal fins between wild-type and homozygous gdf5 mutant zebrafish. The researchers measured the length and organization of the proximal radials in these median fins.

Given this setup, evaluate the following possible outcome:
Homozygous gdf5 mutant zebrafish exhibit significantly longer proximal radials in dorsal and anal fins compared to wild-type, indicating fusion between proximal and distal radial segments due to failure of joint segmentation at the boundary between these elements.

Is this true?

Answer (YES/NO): NO